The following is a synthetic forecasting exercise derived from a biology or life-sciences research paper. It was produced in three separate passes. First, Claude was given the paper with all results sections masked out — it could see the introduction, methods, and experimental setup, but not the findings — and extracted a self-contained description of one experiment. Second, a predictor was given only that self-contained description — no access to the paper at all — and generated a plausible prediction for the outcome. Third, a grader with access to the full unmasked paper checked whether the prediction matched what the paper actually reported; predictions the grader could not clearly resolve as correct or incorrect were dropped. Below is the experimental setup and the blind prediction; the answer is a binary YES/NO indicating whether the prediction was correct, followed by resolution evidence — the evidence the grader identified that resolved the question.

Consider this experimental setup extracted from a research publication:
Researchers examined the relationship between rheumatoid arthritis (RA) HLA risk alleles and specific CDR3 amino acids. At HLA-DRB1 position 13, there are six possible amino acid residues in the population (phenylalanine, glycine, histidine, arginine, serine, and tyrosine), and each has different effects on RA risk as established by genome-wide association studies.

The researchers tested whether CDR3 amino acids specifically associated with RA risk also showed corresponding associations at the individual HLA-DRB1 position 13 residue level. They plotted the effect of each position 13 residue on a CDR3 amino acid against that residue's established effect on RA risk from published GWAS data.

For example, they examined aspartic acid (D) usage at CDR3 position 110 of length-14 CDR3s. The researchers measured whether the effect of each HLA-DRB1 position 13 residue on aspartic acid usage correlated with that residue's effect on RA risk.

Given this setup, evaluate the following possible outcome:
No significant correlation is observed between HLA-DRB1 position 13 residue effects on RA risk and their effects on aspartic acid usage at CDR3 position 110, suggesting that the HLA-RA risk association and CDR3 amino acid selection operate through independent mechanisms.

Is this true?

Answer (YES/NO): NO